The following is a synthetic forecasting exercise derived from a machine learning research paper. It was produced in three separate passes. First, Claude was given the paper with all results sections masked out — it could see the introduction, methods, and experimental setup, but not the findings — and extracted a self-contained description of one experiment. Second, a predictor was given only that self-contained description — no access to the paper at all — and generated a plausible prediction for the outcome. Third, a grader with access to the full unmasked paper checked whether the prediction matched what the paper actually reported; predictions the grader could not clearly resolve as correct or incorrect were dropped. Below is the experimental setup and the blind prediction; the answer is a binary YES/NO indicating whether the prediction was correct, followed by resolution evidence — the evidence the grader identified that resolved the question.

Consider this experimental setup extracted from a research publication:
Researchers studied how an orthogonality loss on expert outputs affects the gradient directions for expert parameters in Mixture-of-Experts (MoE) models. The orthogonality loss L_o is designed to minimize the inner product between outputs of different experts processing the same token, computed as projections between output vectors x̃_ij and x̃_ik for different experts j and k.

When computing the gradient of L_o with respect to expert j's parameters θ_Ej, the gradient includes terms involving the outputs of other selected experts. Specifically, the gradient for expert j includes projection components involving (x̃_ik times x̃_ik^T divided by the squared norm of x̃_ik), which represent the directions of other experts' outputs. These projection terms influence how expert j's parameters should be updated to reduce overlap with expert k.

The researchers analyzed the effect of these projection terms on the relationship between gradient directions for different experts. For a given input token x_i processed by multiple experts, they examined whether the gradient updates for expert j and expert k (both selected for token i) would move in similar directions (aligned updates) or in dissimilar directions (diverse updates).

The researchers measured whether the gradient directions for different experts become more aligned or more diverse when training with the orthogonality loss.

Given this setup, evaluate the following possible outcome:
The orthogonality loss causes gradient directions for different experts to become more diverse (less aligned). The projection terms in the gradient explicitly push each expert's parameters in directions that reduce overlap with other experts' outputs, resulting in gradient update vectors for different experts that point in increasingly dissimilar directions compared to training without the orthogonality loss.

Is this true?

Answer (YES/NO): YES